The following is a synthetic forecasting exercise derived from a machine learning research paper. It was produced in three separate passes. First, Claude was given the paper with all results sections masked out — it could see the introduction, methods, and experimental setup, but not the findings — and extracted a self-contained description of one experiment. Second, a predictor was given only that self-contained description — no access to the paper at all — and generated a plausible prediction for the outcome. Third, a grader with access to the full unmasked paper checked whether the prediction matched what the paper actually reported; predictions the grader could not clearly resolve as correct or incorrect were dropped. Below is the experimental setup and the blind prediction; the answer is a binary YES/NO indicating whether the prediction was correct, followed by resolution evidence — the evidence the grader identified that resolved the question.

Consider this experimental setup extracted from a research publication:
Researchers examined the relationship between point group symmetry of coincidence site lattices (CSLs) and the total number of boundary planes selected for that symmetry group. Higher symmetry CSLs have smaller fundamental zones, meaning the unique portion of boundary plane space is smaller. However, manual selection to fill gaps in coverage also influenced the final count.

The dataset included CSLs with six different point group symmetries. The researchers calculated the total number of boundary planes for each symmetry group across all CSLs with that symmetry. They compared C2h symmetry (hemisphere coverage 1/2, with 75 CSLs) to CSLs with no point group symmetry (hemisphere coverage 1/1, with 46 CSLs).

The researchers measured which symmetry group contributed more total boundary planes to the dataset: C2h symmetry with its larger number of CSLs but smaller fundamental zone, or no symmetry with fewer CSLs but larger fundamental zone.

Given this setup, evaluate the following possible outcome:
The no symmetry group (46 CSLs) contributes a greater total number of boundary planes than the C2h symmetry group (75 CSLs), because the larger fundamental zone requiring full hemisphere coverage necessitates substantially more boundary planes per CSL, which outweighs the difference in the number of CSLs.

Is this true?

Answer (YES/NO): NO